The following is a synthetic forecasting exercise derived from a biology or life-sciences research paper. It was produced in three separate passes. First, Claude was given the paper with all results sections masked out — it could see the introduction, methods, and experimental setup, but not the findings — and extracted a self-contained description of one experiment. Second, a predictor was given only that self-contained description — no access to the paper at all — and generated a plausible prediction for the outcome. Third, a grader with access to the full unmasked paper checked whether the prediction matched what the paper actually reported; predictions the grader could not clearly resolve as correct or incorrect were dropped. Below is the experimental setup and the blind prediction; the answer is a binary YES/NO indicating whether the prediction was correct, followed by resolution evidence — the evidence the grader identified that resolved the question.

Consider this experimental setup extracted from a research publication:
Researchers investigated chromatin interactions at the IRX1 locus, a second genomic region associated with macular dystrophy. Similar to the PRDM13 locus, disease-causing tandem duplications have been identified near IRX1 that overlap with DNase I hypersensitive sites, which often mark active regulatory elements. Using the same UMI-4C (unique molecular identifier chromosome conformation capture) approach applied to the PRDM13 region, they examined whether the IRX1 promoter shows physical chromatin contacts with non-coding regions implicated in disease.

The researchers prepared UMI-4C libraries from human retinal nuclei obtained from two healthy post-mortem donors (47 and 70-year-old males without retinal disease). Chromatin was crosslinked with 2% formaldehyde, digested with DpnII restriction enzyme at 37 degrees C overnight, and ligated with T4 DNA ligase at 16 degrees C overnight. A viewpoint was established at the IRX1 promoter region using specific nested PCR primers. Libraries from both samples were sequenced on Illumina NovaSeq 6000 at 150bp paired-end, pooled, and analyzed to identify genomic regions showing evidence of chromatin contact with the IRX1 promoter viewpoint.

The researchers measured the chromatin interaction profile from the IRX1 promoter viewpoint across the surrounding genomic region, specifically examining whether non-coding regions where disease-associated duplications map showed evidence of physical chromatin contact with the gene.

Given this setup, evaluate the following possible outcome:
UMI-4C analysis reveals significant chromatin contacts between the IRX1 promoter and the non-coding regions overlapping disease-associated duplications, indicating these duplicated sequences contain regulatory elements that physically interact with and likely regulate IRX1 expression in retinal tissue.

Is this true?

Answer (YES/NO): NO